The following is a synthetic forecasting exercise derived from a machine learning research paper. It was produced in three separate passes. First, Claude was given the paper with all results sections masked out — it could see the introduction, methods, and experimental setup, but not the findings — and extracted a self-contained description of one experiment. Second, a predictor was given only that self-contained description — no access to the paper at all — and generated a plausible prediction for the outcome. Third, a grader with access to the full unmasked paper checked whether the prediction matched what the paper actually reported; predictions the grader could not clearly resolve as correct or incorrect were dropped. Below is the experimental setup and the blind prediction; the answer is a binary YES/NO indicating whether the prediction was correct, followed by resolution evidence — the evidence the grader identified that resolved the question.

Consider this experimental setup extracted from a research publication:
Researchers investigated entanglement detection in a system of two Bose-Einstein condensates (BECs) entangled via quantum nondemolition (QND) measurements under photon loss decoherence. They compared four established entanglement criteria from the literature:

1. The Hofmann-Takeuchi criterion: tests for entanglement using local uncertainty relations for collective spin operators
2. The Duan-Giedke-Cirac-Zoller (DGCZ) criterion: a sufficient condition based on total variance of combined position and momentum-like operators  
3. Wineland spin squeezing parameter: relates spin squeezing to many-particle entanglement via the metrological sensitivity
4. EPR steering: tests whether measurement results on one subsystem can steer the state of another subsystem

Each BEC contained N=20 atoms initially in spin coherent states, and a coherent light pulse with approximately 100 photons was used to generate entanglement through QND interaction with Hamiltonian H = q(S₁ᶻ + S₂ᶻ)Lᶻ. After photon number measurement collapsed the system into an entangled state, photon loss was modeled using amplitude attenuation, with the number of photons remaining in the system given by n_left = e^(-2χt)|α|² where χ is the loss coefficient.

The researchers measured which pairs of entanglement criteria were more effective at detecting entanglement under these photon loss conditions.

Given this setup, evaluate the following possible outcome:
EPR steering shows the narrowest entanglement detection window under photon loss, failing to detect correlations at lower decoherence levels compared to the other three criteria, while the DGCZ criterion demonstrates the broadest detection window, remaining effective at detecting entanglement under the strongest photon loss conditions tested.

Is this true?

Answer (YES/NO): NO